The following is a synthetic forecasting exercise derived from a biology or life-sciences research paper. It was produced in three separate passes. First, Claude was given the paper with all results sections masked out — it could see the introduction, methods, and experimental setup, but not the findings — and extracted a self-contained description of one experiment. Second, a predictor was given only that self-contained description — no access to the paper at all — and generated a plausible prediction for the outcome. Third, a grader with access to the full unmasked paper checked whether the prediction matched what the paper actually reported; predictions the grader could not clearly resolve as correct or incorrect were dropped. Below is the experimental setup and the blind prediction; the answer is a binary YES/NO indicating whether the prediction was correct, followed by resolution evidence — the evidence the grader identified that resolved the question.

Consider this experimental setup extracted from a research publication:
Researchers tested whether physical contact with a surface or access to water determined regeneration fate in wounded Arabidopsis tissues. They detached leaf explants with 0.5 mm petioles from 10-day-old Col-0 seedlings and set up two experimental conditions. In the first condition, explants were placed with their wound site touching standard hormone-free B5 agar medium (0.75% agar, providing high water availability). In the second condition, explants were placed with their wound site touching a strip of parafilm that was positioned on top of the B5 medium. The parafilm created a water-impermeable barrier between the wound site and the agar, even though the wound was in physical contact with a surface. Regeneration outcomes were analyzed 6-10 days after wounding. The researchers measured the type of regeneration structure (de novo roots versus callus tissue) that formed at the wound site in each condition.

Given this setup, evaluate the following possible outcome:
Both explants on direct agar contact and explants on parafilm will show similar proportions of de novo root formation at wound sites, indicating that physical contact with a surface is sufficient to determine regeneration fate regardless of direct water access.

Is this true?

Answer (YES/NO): NO